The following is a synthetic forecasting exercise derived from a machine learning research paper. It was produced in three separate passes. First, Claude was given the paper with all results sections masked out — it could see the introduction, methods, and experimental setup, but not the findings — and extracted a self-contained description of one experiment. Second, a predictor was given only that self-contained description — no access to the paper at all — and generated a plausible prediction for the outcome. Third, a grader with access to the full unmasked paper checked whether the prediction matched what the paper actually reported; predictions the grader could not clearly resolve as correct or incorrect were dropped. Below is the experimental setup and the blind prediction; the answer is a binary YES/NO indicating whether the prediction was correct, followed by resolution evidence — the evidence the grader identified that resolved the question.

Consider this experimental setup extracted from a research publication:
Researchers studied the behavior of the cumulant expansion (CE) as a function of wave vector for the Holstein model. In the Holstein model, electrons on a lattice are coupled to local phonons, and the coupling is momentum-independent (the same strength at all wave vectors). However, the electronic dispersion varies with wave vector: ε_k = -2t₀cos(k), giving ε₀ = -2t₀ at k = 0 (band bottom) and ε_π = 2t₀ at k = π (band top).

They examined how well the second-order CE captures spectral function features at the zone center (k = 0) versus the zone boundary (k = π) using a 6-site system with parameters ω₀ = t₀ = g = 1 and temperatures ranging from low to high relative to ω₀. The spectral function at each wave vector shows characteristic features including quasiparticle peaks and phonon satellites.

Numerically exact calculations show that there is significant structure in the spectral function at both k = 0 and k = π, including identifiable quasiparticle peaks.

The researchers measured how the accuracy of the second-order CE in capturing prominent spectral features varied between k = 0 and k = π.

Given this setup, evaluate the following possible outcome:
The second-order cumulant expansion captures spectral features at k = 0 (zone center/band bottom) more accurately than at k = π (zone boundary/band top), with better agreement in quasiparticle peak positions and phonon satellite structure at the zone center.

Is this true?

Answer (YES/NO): YES